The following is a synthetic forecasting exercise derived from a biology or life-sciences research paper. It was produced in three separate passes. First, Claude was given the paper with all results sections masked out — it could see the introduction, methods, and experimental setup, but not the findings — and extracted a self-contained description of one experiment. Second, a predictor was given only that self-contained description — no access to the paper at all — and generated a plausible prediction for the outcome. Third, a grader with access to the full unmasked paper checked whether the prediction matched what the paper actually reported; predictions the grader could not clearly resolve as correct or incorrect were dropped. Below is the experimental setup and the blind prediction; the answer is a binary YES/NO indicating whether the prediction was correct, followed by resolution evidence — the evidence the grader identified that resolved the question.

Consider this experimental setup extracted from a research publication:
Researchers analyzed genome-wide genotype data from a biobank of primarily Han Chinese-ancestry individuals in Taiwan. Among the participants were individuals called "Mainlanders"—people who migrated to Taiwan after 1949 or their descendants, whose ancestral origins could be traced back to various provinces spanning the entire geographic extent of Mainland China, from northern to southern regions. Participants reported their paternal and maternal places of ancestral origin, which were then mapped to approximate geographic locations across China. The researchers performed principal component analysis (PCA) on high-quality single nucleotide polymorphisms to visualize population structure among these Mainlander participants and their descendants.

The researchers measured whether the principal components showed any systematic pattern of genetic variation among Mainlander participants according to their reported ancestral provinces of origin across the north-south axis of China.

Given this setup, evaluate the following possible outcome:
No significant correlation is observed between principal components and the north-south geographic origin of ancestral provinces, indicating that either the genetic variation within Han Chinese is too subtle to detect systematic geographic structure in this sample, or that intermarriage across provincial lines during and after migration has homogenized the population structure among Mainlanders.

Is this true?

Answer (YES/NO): NO